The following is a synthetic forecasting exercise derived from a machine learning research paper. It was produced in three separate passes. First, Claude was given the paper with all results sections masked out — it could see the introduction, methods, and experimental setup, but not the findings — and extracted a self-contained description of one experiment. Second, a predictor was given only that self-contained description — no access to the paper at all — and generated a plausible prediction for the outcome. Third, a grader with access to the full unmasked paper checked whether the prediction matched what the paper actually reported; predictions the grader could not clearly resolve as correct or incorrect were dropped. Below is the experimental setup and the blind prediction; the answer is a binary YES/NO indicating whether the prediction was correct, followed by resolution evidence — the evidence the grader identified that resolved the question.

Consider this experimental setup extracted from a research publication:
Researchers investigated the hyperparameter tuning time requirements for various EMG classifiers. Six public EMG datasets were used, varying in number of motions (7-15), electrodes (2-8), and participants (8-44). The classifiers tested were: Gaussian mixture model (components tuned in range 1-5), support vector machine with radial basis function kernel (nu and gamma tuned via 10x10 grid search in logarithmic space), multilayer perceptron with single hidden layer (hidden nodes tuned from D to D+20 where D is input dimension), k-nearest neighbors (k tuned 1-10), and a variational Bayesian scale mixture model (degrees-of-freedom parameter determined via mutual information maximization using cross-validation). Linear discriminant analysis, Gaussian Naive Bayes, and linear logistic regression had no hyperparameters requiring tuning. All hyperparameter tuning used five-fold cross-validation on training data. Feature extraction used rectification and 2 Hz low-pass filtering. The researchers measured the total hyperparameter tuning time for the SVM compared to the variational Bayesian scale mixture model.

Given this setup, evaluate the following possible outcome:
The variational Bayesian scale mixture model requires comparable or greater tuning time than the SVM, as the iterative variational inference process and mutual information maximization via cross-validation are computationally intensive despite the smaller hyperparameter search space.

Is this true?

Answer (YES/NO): NO